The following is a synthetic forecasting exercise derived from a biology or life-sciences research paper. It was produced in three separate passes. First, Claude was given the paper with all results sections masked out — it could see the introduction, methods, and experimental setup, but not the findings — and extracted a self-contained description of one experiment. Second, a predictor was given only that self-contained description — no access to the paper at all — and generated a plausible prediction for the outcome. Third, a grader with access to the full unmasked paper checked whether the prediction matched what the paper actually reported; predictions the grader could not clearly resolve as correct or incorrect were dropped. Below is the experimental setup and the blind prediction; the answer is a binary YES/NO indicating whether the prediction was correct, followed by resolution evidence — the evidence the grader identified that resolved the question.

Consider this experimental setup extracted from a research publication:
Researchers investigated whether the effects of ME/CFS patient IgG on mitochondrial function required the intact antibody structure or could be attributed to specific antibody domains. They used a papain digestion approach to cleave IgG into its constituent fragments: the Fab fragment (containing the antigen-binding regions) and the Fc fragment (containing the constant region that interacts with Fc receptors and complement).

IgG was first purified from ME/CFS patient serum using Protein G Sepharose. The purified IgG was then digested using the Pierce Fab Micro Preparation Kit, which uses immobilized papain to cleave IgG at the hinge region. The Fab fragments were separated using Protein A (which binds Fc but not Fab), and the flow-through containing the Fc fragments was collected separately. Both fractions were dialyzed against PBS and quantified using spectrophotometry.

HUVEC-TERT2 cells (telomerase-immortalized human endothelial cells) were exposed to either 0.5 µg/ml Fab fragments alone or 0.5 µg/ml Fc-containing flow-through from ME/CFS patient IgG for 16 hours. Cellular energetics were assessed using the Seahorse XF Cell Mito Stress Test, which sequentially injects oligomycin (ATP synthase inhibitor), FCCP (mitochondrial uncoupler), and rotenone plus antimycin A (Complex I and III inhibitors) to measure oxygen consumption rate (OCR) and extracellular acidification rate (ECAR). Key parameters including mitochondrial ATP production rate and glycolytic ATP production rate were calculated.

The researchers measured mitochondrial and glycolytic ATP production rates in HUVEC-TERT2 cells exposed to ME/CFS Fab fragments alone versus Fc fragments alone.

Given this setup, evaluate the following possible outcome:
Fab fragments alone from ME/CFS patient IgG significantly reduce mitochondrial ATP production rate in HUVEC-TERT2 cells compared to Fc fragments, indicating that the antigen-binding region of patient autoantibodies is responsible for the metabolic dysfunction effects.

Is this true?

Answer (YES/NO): NO